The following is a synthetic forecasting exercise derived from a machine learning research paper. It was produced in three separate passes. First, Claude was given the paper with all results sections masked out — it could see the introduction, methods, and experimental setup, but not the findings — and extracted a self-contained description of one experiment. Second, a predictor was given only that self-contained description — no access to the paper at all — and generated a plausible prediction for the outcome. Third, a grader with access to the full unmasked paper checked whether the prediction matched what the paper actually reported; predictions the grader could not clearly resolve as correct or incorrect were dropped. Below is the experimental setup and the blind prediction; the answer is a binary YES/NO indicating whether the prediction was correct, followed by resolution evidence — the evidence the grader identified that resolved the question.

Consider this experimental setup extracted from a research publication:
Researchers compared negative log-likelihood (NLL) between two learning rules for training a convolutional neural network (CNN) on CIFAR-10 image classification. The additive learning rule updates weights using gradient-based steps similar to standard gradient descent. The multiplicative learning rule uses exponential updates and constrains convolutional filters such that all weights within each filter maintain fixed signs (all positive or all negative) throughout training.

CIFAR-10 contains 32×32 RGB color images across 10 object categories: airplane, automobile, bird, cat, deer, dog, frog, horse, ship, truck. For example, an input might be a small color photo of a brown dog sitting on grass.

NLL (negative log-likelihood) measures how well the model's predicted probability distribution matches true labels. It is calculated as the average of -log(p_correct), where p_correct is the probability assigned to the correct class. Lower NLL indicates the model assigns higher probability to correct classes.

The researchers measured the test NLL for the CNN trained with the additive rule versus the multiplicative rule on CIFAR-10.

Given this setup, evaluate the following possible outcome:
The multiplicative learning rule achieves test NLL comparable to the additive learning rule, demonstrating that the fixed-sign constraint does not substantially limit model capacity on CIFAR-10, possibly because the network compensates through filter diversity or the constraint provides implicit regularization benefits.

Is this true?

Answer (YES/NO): NO